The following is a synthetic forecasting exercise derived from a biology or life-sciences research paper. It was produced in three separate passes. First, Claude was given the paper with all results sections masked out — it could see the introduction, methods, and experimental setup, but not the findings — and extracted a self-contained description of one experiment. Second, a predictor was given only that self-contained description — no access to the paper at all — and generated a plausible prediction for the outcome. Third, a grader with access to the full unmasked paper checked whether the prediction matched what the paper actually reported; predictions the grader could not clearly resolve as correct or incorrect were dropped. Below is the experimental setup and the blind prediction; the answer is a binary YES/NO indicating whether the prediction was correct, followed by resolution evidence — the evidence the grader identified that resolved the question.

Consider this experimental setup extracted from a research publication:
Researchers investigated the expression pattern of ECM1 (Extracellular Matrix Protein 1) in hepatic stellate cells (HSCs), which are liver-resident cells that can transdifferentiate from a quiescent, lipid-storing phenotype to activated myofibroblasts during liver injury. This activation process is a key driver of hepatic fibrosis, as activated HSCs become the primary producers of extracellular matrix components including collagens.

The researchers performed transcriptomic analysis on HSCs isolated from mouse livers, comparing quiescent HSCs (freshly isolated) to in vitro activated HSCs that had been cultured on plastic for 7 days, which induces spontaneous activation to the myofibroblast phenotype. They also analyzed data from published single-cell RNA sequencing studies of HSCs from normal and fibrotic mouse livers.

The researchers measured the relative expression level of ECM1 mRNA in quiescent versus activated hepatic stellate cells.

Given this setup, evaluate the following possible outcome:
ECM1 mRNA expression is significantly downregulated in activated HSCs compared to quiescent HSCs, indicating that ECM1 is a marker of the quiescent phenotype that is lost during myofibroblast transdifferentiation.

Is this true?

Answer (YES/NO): YES